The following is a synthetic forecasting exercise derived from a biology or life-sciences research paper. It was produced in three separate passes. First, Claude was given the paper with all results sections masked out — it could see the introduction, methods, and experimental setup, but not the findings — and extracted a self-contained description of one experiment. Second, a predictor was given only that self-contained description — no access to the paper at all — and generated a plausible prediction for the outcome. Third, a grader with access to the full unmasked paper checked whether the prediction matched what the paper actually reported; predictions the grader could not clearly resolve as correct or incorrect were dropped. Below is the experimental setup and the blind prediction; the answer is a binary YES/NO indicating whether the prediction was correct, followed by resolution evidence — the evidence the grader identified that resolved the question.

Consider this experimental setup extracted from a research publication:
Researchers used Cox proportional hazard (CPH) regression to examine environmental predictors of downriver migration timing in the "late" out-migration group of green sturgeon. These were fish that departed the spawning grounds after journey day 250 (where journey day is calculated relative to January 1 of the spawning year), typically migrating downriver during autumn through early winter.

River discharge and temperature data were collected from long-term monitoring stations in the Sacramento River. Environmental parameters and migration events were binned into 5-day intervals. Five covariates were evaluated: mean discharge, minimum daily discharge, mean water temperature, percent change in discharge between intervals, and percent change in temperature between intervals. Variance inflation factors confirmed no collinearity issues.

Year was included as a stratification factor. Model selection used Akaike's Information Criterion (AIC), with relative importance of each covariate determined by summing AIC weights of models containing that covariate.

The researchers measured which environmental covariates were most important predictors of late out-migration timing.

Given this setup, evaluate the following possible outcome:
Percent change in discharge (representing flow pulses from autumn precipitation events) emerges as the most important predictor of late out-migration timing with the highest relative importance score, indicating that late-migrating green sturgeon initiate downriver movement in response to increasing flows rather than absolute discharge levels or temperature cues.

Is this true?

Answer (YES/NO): NO